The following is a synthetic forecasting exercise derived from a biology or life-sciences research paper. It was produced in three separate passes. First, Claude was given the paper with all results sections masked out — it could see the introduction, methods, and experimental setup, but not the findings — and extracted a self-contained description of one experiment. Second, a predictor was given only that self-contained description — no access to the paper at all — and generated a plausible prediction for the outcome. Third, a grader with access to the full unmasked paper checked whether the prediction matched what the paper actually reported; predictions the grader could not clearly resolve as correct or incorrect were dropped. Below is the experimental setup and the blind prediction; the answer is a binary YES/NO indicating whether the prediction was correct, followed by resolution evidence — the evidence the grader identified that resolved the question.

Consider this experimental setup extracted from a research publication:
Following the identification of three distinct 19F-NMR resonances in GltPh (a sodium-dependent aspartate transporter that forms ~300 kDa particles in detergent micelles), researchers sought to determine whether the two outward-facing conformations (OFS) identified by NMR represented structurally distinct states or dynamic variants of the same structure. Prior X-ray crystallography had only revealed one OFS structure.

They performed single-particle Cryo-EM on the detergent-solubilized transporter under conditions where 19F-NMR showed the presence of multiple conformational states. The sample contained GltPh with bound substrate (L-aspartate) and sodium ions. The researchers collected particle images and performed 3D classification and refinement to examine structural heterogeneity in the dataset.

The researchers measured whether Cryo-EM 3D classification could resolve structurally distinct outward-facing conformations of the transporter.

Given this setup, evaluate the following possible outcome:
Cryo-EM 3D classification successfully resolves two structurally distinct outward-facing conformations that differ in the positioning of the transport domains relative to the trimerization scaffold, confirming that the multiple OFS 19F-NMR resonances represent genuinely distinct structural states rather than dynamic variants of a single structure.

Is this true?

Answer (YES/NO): YES